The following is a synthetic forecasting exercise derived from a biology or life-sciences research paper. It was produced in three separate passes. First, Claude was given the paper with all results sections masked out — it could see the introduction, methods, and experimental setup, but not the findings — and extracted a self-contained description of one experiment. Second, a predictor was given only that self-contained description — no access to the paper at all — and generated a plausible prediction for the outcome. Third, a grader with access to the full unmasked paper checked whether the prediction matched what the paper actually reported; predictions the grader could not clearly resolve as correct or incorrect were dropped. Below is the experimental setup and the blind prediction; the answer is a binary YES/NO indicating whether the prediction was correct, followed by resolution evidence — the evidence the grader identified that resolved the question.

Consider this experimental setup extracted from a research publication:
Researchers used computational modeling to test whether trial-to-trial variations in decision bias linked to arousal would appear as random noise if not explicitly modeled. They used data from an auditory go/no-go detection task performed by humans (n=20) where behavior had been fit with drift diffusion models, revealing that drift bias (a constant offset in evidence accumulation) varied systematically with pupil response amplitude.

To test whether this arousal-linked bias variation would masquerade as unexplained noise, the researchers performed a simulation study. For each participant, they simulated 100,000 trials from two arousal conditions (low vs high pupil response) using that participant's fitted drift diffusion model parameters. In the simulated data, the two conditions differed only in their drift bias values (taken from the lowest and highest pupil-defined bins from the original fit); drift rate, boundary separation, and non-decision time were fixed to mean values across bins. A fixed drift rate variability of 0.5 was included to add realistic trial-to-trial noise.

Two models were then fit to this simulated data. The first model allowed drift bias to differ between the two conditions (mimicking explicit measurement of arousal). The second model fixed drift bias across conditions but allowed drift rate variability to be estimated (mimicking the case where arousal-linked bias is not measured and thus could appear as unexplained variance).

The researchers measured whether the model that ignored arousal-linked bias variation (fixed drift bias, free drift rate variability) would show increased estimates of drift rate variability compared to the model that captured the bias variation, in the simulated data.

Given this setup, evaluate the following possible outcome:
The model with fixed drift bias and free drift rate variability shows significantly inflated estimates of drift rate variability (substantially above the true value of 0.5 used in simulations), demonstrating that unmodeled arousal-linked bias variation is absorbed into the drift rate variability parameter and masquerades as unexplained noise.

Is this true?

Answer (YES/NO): YES